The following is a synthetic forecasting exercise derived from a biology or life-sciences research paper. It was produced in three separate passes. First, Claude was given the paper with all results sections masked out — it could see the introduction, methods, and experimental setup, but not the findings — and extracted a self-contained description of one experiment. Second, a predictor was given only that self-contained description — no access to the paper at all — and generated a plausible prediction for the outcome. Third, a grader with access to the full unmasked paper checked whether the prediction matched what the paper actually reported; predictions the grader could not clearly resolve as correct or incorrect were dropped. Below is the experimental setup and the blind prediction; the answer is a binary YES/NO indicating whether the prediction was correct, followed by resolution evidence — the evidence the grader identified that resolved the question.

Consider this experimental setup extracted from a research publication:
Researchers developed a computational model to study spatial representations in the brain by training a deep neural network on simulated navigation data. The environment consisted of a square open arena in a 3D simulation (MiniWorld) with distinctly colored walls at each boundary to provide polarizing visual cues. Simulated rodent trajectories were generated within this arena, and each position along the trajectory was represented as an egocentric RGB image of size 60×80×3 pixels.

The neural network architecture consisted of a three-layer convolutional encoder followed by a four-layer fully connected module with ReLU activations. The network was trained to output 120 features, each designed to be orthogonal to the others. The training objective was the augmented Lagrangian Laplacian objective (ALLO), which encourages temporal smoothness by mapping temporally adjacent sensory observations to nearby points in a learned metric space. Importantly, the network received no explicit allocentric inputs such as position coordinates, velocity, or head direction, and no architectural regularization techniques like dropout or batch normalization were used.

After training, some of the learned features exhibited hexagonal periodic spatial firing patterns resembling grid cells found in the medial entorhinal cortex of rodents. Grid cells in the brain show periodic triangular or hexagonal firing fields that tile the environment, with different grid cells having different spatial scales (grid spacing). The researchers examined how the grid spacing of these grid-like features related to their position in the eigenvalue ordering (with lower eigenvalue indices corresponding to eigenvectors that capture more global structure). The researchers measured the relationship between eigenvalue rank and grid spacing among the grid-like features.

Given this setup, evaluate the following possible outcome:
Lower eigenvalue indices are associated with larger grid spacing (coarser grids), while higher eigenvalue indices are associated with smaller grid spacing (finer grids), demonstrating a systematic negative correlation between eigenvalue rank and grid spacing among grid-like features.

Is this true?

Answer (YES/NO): YES